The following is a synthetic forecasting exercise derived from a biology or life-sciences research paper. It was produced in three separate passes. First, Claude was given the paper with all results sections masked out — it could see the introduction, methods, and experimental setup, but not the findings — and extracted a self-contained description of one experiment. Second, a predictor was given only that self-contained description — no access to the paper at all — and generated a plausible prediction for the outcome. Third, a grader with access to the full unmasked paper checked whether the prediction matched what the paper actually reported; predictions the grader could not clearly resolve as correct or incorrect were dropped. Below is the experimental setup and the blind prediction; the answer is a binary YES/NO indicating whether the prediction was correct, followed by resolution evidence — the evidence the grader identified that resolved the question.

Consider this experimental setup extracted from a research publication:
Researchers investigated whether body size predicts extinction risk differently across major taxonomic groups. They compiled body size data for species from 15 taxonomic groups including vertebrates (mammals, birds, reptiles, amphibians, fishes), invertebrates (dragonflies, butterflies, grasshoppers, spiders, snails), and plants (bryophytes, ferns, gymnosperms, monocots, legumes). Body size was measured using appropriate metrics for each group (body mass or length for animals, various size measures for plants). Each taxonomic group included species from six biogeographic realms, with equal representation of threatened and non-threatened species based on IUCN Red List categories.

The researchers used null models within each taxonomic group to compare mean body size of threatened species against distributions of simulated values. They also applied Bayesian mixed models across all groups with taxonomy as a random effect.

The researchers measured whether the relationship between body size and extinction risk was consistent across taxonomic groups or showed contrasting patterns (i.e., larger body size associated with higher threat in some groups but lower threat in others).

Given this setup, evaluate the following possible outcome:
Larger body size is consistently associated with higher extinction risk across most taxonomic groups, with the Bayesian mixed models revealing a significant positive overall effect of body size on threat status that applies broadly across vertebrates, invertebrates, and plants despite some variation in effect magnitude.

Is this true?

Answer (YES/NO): NO